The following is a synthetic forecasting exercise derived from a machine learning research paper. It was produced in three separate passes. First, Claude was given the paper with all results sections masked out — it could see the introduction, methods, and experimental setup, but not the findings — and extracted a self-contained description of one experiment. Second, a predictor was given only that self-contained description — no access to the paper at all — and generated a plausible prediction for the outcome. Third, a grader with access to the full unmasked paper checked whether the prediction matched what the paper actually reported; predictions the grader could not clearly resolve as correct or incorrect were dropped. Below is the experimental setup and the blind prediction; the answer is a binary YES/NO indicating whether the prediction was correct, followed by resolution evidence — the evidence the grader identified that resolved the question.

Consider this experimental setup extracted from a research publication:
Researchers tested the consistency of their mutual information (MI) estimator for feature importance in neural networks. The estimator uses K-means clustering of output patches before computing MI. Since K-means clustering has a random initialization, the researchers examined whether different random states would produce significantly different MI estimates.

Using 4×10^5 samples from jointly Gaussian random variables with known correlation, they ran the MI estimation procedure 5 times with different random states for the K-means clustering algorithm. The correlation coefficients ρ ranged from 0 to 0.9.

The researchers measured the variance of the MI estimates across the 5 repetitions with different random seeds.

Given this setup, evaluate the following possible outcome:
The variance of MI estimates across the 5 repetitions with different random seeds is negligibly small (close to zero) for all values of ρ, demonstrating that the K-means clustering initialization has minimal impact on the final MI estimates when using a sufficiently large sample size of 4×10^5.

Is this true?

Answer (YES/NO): YES